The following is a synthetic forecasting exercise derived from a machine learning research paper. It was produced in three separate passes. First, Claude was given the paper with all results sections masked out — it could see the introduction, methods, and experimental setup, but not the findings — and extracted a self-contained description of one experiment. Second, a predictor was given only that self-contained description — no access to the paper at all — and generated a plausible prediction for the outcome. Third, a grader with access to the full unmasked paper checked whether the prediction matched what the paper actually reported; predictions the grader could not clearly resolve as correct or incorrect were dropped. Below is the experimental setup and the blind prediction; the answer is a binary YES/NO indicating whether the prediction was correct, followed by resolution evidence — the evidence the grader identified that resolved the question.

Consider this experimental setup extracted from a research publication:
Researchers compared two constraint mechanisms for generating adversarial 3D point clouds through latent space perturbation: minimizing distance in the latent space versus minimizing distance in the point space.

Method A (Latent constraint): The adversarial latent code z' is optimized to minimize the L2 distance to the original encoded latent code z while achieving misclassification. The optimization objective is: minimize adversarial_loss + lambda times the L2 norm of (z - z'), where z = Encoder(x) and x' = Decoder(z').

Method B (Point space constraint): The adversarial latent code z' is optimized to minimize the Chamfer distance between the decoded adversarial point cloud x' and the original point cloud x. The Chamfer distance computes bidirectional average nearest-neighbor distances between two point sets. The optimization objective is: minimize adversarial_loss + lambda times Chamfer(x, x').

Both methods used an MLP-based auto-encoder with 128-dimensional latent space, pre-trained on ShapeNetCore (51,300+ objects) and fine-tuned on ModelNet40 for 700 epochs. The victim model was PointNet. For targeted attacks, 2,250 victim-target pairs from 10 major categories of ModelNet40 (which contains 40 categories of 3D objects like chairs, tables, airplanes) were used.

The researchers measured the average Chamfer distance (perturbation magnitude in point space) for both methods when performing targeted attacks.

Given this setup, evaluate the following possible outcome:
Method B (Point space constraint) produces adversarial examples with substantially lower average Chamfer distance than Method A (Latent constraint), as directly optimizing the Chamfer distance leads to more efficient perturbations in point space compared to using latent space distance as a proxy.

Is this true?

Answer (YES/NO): YES